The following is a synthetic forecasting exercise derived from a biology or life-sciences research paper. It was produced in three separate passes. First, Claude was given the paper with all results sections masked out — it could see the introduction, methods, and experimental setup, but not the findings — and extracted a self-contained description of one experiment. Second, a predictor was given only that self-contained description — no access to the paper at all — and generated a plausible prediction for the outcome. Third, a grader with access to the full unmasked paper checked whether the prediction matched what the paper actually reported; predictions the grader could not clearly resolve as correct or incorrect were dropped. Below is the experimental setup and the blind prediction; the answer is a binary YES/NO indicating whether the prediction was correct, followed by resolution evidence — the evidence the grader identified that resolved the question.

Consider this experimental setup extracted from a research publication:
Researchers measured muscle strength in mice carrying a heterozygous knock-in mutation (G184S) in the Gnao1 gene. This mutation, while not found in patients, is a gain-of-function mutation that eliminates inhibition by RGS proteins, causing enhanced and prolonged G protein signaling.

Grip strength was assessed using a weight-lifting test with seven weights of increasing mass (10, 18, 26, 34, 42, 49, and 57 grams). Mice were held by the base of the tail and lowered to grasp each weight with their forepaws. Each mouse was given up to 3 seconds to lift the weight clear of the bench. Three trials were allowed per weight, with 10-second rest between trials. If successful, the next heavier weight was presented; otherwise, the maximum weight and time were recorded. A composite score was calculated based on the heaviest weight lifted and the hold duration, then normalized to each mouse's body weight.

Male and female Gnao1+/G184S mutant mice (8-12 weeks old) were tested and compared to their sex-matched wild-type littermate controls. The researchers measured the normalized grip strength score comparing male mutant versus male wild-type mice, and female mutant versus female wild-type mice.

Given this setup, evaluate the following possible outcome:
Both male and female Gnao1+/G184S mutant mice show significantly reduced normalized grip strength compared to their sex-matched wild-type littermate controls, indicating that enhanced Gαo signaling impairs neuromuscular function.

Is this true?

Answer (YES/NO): NO